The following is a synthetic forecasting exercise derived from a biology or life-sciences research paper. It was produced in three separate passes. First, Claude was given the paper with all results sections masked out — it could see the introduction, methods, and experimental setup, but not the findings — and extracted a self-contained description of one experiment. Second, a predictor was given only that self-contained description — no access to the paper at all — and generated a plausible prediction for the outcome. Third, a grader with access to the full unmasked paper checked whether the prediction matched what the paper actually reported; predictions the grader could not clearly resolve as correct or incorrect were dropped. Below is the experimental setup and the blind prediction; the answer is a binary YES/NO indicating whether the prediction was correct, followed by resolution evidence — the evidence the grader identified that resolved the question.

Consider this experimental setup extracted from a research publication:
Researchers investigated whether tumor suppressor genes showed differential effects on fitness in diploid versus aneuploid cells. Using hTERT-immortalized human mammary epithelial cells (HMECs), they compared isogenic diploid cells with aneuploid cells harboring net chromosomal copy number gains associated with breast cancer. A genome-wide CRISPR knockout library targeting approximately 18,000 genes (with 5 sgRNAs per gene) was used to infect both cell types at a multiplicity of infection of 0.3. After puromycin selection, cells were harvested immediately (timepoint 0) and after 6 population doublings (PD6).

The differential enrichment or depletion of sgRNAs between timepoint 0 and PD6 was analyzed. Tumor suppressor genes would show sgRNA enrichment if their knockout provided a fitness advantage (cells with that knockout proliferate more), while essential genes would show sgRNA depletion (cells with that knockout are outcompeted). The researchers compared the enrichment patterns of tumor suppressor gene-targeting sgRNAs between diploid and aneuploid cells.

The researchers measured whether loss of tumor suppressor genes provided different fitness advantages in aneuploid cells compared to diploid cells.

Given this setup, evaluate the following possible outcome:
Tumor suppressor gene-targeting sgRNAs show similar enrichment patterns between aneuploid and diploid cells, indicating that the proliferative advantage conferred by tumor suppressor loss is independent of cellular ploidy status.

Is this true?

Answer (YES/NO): NO